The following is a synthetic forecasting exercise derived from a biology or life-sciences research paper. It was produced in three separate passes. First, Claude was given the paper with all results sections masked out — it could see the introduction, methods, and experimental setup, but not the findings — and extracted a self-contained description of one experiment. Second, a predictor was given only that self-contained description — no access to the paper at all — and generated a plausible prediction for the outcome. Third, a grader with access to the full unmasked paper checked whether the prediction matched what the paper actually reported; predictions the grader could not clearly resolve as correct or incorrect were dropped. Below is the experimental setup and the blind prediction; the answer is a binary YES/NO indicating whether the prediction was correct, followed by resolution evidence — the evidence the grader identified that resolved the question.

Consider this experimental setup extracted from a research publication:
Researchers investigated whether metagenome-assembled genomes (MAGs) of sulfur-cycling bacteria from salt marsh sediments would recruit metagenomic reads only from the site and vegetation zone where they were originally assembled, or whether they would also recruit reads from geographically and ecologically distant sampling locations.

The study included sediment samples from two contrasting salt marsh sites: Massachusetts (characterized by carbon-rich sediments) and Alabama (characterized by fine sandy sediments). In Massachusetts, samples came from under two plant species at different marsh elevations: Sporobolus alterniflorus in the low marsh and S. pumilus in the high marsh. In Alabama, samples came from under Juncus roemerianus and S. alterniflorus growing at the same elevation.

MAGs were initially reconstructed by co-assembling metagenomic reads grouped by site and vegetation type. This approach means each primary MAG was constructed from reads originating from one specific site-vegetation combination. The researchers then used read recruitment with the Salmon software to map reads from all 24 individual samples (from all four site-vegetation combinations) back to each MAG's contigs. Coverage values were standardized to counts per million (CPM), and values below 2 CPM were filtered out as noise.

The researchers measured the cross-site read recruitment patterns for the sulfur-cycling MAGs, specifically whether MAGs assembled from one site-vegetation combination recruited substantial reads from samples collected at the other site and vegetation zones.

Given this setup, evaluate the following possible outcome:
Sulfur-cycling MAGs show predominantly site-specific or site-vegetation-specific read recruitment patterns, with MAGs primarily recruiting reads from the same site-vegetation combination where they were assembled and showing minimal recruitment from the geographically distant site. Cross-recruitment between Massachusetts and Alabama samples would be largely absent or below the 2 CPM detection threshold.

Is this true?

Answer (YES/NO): NO